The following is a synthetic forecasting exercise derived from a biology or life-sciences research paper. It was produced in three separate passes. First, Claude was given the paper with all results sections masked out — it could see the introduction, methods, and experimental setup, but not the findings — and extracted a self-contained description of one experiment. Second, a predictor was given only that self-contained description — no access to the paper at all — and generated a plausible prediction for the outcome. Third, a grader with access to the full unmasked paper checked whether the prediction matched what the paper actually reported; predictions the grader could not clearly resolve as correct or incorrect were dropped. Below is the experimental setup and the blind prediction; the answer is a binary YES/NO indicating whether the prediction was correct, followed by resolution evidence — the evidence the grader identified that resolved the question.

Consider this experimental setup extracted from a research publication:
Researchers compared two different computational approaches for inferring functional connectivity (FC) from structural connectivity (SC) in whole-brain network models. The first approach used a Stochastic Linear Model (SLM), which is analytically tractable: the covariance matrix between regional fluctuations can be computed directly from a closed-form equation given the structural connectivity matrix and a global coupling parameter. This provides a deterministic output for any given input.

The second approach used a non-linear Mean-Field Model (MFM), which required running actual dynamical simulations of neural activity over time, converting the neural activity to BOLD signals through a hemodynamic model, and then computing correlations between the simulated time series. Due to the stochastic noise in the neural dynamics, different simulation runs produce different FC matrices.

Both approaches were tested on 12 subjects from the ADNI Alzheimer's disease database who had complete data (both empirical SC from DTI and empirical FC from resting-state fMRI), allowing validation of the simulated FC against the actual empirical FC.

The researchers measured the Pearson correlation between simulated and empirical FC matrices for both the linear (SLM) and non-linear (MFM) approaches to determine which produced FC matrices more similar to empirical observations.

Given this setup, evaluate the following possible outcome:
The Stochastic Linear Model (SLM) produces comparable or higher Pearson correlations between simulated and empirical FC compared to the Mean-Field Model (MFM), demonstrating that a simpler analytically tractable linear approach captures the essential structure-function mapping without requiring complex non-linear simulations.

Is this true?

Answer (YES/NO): NO